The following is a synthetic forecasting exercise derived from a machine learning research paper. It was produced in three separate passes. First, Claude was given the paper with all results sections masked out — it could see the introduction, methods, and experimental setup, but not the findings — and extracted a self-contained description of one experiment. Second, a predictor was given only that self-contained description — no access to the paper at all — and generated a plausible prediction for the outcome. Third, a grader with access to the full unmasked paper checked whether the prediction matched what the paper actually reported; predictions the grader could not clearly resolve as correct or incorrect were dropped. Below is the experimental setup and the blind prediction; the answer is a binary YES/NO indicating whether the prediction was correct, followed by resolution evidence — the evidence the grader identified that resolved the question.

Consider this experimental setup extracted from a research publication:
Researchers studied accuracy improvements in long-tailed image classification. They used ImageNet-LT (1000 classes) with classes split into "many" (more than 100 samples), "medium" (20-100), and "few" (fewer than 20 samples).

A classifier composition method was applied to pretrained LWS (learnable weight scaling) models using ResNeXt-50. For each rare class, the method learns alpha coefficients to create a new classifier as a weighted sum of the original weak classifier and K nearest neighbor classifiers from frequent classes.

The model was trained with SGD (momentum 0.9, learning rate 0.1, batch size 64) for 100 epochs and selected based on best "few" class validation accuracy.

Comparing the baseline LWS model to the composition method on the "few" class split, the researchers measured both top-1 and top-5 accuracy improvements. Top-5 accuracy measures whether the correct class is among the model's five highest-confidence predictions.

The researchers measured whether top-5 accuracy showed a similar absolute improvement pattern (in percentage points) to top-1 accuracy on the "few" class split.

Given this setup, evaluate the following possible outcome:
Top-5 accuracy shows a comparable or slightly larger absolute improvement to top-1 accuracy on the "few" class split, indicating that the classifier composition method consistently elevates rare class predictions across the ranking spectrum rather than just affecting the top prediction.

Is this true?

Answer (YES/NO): NO